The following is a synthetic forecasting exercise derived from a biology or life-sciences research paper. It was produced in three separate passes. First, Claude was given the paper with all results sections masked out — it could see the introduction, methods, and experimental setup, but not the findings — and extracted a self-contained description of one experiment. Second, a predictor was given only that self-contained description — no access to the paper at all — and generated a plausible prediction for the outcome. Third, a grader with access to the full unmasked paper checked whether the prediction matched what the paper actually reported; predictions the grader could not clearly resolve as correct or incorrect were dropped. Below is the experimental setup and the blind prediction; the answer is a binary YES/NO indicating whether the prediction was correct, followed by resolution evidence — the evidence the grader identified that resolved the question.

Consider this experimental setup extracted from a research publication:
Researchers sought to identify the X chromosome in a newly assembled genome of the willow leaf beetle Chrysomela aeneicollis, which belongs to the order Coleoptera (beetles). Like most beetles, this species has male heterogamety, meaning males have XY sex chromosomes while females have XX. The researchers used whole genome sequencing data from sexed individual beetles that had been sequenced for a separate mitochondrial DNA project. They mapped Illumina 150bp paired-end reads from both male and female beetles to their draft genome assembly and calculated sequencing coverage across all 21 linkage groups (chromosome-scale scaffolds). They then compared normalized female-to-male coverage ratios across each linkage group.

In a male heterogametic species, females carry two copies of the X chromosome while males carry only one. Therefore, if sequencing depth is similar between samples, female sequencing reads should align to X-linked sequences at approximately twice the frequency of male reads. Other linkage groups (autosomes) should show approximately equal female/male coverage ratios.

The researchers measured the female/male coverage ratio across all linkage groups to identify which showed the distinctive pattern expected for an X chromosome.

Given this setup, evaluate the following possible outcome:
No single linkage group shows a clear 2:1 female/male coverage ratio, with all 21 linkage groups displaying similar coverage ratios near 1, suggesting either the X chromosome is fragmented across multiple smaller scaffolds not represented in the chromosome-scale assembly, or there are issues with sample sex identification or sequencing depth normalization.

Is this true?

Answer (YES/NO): NO